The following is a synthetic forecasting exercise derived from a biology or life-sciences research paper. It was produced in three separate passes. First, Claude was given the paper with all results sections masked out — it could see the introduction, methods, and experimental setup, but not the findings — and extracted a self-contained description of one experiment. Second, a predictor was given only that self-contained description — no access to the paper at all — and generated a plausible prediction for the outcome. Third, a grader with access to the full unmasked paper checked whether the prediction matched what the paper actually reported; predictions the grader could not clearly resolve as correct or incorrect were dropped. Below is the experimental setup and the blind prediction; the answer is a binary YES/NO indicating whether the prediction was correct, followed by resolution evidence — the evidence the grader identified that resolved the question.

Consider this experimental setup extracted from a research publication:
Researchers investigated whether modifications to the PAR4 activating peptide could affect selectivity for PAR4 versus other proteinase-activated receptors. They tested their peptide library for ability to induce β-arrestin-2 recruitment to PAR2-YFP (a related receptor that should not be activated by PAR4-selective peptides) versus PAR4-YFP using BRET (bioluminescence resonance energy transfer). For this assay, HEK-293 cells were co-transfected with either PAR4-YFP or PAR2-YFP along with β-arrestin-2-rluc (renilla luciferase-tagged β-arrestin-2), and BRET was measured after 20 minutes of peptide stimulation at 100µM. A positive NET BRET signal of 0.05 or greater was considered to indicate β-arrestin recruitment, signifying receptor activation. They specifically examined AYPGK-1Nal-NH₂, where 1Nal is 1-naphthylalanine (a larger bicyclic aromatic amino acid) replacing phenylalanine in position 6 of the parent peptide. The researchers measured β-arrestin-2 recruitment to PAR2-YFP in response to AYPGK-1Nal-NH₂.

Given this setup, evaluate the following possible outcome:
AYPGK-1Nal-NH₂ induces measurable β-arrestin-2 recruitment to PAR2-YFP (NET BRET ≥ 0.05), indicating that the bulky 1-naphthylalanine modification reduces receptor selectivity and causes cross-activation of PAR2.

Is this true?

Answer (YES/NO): YES